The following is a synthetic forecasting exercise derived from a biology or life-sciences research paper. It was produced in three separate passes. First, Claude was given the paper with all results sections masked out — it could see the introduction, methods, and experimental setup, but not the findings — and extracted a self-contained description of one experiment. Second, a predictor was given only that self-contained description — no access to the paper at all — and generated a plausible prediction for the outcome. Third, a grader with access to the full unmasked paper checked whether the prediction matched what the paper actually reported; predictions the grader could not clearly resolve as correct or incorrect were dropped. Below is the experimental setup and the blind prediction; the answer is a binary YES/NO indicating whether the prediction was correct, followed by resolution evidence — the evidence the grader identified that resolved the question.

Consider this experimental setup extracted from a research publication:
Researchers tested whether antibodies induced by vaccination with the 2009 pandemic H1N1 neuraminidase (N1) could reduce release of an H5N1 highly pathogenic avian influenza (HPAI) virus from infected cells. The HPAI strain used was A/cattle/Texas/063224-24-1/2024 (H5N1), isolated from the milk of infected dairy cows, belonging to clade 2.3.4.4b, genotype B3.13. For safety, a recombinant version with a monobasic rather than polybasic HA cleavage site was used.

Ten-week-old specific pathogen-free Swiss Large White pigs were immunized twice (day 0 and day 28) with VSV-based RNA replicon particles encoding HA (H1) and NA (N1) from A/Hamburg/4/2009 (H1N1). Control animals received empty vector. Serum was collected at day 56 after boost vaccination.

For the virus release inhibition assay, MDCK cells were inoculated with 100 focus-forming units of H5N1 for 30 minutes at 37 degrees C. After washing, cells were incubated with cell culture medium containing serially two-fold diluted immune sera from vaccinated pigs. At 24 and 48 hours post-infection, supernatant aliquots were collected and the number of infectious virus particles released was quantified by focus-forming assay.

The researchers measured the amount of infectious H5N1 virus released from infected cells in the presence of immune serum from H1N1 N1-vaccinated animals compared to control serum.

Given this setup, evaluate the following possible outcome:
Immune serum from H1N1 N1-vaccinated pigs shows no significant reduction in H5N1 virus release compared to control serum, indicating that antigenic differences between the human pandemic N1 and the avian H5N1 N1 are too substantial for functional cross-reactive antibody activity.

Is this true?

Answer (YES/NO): NO